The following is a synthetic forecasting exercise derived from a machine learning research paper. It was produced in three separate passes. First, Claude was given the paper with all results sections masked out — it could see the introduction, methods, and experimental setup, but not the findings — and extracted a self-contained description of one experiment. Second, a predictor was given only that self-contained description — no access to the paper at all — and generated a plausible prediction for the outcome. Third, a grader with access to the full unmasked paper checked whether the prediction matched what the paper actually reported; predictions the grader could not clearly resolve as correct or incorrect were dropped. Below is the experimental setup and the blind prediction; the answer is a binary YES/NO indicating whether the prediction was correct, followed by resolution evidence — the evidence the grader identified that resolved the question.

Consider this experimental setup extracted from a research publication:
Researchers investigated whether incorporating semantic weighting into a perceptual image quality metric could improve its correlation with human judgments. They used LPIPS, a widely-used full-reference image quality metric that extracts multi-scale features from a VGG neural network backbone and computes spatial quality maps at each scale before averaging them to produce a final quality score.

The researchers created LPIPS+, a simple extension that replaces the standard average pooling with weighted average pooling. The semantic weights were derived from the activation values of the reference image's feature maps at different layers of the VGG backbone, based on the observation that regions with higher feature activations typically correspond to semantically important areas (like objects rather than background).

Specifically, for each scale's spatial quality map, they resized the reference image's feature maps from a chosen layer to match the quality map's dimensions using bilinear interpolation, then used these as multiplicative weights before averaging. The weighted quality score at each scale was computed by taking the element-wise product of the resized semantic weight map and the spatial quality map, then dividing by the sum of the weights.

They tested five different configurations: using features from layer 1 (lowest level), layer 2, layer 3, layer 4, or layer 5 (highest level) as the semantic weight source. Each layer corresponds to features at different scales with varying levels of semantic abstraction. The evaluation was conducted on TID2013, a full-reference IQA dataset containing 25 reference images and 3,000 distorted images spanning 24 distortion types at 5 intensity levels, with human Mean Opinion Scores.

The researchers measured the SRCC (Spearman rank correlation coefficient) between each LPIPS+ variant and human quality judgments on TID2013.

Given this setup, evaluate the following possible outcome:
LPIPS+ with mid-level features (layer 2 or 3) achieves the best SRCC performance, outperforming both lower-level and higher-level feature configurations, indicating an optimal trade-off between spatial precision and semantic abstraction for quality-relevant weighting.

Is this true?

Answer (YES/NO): YES